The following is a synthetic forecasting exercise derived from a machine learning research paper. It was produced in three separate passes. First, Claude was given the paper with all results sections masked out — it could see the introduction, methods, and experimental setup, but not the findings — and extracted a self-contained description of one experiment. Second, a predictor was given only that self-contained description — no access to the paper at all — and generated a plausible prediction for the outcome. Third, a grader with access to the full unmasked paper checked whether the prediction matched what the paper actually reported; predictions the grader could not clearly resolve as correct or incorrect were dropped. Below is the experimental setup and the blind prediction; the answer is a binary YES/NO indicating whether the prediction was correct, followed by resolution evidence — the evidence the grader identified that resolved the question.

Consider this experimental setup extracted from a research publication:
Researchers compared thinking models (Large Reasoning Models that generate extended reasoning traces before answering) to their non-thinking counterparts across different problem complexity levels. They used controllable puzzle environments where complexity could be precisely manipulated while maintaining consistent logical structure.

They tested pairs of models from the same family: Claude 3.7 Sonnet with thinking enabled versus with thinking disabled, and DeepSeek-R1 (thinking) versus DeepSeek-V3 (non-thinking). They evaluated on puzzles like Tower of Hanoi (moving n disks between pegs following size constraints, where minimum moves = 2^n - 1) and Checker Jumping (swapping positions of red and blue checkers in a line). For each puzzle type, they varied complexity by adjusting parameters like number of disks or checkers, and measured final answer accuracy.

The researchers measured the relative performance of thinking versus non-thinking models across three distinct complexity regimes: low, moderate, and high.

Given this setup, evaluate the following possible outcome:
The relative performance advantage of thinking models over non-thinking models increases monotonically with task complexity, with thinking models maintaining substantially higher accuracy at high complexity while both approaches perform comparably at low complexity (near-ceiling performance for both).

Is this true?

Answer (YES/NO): NO